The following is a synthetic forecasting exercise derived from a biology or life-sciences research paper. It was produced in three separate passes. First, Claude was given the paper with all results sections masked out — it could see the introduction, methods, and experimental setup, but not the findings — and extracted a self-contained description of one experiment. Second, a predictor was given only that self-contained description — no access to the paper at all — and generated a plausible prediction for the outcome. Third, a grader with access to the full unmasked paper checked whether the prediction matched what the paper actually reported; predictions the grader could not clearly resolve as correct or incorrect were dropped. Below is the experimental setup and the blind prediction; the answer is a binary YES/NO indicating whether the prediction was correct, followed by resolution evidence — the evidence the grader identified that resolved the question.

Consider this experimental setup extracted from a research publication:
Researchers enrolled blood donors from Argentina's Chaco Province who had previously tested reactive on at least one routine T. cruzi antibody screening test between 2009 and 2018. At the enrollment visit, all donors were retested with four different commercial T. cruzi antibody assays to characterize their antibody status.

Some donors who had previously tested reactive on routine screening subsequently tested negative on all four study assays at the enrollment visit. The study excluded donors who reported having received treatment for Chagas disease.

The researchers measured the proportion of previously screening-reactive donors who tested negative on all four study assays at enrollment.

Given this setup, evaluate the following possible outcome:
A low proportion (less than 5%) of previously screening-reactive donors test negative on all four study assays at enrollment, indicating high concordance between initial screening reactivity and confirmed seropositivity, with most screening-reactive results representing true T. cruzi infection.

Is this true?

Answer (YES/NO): NO